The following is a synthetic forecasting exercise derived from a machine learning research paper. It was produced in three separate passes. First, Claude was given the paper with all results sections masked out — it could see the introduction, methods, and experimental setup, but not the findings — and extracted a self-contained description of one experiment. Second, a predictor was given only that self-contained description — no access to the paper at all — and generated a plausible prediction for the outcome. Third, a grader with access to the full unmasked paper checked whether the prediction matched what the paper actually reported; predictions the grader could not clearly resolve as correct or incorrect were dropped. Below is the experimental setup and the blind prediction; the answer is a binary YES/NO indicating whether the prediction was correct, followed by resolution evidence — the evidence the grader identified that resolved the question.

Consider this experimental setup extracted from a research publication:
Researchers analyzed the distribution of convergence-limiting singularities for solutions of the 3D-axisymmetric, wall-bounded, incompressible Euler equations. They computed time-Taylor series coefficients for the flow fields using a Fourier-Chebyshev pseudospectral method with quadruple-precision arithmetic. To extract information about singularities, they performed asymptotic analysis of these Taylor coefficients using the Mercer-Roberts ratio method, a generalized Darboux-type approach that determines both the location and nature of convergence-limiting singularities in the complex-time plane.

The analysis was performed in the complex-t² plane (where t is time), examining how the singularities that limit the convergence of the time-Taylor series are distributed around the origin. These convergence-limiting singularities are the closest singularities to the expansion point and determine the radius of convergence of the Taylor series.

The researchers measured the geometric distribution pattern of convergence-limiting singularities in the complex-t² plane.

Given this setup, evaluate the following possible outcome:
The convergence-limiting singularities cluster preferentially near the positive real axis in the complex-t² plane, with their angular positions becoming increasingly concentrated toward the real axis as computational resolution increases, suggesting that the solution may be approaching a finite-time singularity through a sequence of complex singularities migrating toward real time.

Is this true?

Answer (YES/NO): NO